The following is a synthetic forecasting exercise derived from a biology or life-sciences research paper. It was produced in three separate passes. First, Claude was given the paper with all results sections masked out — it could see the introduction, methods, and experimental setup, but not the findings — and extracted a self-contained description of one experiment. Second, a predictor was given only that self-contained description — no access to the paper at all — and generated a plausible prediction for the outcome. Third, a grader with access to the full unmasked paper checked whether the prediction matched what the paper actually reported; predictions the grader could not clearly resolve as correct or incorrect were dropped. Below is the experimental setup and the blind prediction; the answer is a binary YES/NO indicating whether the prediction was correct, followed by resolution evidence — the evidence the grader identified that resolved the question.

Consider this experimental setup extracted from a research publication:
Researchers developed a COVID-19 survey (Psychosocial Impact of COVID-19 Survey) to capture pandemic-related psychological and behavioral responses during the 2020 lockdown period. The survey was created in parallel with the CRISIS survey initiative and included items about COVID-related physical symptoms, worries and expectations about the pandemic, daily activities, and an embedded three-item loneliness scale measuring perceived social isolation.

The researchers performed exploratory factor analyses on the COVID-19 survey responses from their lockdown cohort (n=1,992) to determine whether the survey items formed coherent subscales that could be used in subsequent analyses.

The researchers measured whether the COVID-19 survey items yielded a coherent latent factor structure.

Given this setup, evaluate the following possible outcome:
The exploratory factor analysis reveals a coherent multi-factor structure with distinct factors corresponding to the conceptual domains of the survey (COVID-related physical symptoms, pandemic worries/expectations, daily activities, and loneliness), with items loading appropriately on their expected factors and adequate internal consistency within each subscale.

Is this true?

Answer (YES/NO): NO